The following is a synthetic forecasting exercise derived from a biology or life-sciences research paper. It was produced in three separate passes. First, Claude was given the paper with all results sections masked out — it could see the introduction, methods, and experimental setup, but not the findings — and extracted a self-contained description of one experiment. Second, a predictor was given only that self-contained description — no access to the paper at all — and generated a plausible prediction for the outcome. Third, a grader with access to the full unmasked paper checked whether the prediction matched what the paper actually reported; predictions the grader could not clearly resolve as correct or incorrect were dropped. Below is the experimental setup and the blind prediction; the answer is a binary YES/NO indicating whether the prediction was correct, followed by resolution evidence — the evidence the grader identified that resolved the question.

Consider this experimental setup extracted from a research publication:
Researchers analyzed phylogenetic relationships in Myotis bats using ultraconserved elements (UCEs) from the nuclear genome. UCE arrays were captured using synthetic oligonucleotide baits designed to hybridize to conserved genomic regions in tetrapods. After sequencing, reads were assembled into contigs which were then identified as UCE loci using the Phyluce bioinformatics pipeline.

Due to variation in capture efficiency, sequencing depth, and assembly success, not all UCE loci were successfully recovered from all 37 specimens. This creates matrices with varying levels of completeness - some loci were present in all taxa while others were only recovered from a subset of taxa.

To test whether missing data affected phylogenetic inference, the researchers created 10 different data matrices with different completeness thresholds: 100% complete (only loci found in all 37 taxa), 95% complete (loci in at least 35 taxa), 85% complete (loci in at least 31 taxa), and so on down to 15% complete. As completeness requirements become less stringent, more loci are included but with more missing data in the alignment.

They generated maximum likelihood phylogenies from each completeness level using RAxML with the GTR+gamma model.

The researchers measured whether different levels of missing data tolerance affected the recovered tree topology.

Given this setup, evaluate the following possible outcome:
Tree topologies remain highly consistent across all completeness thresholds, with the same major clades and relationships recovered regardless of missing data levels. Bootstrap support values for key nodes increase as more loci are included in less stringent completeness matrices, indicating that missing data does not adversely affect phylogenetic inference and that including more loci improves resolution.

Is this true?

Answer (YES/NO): NO